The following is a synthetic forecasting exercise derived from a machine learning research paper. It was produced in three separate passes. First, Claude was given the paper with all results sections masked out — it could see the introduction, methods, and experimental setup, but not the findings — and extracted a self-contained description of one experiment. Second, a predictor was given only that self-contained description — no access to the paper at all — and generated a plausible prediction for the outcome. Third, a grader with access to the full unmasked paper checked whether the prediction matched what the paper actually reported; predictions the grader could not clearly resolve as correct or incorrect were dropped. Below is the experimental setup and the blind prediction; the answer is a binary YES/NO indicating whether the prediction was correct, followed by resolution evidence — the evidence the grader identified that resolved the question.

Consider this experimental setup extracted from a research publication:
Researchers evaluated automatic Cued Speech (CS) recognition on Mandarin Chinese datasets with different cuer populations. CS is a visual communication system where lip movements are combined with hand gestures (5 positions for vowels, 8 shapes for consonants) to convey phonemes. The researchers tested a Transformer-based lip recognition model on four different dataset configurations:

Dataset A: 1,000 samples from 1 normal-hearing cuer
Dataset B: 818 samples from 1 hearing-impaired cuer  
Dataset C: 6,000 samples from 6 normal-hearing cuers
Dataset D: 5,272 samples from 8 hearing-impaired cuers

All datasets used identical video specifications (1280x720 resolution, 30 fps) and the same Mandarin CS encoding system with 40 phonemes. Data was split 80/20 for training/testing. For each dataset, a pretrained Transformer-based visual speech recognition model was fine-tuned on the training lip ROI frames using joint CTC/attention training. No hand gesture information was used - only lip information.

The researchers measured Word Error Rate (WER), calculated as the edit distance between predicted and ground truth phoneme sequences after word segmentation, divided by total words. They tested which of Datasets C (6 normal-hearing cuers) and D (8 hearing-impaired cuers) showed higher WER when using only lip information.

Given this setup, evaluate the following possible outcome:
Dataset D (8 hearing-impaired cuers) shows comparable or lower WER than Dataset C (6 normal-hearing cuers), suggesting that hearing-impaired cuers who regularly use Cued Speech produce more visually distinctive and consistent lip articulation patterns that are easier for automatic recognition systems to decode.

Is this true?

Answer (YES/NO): NO